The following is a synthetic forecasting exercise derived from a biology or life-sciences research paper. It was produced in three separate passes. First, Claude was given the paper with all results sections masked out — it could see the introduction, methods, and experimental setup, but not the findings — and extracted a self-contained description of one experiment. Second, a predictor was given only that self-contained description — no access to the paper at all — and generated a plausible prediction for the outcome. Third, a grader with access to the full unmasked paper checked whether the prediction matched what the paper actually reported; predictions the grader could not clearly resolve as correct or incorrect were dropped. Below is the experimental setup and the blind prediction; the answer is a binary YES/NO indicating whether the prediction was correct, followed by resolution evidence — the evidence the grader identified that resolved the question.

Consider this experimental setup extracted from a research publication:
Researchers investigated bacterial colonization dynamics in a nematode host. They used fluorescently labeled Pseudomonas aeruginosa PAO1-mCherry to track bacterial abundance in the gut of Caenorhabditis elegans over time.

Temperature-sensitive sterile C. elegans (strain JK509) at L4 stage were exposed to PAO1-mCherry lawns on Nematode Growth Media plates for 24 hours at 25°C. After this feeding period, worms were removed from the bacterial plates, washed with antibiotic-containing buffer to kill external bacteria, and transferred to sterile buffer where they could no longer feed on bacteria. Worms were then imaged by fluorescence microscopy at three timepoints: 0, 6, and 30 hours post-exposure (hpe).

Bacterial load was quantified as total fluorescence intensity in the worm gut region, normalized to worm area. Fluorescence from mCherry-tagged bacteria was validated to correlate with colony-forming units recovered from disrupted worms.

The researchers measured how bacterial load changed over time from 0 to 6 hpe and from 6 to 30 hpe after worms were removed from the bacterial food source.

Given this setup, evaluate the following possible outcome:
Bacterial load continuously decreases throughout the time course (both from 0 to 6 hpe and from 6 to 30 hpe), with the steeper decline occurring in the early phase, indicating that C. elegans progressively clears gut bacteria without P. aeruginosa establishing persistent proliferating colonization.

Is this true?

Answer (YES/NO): NO